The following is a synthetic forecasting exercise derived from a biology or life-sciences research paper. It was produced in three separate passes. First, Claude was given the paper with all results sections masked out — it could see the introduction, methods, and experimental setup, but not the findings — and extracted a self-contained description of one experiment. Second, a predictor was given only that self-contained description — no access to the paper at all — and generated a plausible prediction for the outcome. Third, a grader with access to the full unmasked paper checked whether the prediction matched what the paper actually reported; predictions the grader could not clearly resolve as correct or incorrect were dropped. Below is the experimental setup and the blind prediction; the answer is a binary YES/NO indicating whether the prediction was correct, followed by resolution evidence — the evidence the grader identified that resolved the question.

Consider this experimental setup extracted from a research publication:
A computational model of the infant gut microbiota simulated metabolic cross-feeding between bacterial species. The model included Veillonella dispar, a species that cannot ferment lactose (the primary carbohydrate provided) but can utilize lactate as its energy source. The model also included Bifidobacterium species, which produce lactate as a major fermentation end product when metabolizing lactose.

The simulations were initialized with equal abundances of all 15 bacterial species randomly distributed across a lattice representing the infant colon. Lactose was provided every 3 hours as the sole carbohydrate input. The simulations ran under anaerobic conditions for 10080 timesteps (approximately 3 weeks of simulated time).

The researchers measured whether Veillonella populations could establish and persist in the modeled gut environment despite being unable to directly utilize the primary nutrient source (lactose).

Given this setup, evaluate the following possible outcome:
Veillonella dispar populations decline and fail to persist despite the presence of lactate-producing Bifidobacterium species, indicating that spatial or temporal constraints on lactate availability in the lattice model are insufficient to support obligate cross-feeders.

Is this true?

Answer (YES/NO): YES